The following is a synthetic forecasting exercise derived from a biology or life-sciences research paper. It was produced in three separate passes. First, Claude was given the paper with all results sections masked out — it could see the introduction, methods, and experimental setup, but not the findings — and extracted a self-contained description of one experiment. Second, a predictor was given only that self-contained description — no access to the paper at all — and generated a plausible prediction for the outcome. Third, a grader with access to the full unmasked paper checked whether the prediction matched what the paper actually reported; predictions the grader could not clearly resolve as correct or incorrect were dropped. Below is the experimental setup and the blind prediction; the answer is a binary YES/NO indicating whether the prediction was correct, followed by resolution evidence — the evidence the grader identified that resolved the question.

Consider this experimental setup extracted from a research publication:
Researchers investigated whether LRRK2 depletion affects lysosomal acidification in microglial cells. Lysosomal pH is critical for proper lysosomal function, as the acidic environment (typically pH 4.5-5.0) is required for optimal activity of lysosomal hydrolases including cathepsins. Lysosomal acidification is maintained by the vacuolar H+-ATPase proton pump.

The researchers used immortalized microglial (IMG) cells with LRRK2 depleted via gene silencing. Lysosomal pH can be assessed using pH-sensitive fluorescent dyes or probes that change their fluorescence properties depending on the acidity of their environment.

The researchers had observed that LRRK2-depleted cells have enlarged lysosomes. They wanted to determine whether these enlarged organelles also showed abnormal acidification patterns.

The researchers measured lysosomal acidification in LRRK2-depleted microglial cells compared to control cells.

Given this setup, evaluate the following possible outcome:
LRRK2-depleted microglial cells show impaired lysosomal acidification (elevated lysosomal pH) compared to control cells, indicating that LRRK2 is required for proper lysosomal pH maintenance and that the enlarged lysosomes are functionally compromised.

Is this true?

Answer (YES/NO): YES